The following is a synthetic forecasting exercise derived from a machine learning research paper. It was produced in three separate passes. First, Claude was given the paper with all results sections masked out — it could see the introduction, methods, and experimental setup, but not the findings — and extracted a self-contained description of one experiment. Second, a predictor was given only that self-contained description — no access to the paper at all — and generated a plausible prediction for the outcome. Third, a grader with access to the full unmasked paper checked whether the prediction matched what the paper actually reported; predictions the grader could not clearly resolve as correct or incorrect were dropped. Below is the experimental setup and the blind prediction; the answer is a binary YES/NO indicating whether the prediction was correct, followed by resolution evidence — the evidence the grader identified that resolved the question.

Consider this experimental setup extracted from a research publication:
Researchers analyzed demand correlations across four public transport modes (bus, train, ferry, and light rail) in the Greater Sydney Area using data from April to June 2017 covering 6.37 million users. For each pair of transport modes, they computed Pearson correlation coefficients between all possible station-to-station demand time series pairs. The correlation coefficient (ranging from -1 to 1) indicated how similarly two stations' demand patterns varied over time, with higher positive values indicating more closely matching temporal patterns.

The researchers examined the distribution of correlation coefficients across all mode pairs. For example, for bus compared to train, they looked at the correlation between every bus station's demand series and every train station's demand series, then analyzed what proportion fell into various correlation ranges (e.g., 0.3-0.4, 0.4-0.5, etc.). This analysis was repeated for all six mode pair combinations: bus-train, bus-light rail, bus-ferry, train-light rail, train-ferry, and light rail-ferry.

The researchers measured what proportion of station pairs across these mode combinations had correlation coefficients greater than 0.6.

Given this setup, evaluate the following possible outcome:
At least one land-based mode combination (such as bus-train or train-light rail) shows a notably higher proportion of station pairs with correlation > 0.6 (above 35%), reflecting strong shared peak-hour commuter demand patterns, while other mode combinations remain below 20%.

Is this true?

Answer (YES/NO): NO